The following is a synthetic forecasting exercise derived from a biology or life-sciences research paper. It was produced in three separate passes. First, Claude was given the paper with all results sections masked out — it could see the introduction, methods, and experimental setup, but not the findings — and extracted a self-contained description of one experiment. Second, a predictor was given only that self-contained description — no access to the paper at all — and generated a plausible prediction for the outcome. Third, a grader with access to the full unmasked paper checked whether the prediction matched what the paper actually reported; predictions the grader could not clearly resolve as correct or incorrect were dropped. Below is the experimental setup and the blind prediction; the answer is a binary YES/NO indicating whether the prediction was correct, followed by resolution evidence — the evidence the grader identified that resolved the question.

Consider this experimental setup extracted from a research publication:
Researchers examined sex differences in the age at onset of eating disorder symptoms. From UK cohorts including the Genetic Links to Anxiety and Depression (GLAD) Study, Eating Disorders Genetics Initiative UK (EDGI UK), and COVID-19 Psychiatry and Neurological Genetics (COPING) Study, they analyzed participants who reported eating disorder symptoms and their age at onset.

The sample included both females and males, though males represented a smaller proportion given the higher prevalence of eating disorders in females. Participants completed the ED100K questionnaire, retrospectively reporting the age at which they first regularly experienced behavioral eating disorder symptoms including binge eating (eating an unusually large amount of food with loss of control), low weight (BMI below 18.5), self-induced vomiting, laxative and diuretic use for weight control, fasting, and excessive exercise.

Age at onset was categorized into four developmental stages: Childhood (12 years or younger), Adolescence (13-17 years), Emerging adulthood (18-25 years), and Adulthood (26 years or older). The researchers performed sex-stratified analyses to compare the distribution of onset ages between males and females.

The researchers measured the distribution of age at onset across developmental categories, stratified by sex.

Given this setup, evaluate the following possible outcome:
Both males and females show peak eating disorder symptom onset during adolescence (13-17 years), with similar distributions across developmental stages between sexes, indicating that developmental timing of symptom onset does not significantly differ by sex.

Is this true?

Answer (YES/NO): NO